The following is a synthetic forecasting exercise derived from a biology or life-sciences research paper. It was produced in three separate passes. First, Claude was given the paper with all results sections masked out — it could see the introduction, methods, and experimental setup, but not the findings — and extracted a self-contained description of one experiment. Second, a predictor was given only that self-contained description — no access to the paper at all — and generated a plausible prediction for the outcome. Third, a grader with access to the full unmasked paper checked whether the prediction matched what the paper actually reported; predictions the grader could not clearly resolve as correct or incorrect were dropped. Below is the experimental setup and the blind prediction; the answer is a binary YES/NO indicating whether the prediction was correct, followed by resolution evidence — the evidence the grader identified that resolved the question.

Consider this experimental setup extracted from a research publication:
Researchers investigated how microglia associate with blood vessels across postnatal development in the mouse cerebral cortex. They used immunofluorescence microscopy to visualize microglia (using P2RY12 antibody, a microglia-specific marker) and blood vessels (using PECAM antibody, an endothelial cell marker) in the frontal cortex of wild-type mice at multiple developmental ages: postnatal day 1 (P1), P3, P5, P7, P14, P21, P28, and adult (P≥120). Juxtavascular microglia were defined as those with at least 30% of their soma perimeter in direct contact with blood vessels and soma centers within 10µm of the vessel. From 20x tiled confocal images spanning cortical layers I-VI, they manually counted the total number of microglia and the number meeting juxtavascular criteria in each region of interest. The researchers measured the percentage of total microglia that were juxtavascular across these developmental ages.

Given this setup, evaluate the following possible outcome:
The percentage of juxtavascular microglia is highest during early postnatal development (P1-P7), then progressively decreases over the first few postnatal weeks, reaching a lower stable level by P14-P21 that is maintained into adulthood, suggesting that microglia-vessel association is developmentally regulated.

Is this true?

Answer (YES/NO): YES